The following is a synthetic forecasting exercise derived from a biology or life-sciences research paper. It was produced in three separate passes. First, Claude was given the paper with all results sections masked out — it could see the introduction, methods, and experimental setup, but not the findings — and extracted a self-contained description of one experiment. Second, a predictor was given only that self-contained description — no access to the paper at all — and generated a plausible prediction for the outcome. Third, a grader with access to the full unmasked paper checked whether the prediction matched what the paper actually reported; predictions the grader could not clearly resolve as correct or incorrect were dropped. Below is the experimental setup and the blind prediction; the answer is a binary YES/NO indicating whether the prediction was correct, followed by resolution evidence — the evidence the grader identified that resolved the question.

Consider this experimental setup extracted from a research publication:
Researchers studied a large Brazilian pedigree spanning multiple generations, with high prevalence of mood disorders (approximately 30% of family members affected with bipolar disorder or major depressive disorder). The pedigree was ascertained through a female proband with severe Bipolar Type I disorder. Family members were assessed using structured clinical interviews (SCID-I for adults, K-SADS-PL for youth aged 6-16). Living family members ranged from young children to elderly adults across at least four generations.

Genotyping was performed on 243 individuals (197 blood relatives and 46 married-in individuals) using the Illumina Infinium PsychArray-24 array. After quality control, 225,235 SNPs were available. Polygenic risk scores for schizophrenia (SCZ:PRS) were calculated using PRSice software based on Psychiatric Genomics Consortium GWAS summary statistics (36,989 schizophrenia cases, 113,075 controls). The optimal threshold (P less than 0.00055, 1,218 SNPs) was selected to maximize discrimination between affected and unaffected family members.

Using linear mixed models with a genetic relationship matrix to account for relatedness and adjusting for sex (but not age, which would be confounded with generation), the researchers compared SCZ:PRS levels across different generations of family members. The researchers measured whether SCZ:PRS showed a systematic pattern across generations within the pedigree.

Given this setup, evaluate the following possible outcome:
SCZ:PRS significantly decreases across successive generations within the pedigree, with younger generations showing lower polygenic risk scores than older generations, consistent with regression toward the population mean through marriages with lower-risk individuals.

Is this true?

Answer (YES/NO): NO